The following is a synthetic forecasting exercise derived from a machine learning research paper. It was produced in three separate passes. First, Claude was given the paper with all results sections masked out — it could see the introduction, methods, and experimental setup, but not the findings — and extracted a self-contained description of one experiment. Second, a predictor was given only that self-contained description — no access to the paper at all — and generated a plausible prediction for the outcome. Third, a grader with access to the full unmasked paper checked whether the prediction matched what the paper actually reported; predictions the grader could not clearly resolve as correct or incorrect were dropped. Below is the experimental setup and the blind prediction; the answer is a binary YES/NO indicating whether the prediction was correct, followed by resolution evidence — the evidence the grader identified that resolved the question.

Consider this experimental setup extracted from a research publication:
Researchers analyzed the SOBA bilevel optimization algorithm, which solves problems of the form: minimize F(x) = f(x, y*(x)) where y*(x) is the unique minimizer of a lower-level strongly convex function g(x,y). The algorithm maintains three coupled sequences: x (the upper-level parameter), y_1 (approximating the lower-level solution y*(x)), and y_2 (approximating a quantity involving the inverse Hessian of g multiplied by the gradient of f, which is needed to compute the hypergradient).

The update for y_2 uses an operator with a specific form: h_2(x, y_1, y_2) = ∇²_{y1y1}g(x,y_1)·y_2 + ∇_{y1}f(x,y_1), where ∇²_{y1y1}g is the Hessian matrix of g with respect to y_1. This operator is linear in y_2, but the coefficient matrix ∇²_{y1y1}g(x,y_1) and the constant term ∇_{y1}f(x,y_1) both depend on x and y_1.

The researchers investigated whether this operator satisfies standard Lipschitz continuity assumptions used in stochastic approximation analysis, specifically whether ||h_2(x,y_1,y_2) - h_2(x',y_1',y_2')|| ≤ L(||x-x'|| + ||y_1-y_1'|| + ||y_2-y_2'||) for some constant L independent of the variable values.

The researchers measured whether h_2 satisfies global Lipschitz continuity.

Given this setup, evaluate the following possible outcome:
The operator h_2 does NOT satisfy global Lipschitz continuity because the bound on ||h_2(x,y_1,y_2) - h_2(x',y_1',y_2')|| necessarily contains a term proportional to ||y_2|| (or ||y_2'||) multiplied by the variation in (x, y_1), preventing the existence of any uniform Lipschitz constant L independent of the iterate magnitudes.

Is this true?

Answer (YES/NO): YES